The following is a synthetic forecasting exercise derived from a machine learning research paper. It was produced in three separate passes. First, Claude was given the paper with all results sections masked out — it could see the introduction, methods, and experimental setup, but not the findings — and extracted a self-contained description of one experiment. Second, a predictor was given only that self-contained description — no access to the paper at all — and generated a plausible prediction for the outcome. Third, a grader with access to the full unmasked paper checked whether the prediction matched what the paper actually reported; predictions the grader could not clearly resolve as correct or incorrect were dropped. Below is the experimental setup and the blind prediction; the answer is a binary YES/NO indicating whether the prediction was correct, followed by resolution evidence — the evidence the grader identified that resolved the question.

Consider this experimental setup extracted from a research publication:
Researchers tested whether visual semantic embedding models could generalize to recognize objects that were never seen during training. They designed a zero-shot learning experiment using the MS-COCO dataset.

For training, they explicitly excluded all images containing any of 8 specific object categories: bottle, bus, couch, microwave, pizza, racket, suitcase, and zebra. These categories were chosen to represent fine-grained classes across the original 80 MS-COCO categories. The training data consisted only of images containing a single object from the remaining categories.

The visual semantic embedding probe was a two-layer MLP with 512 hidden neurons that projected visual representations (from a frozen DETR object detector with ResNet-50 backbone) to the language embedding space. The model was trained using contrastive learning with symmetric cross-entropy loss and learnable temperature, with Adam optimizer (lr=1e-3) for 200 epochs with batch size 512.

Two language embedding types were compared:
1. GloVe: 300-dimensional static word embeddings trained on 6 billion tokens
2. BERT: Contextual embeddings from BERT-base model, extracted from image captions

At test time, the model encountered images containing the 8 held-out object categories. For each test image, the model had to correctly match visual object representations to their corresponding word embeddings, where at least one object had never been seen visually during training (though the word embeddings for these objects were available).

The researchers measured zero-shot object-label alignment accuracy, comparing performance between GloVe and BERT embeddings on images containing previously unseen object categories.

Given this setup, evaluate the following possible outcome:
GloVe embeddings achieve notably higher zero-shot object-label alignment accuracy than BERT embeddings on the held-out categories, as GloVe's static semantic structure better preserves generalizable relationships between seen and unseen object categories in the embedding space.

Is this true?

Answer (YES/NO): NO